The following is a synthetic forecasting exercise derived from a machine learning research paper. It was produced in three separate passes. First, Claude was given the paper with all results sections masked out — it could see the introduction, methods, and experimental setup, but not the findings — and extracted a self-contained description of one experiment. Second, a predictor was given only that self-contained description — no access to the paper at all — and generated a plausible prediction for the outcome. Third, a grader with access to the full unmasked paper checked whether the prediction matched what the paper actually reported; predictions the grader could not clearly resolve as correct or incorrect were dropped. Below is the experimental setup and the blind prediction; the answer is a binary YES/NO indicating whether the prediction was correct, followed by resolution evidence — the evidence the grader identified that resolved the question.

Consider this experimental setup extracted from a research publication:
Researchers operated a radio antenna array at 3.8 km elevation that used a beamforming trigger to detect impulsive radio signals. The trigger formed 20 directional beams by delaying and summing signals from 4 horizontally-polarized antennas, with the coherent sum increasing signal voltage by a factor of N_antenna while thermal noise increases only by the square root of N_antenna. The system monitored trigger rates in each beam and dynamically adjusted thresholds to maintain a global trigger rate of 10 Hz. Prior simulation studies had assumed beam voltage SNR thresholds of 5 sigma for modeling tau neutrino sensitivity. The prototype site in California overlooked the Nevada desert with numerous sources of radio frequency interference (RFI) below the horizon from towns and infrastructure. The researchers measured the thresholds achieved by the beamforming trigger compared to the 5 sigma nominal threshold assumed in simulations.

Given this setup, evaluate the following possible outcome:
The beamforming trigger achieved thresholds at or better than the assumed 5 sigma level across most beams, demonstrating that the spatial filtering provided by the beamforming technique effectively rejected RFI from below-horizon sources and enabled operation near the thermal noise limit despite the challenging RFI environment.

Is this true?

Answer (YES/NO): NO